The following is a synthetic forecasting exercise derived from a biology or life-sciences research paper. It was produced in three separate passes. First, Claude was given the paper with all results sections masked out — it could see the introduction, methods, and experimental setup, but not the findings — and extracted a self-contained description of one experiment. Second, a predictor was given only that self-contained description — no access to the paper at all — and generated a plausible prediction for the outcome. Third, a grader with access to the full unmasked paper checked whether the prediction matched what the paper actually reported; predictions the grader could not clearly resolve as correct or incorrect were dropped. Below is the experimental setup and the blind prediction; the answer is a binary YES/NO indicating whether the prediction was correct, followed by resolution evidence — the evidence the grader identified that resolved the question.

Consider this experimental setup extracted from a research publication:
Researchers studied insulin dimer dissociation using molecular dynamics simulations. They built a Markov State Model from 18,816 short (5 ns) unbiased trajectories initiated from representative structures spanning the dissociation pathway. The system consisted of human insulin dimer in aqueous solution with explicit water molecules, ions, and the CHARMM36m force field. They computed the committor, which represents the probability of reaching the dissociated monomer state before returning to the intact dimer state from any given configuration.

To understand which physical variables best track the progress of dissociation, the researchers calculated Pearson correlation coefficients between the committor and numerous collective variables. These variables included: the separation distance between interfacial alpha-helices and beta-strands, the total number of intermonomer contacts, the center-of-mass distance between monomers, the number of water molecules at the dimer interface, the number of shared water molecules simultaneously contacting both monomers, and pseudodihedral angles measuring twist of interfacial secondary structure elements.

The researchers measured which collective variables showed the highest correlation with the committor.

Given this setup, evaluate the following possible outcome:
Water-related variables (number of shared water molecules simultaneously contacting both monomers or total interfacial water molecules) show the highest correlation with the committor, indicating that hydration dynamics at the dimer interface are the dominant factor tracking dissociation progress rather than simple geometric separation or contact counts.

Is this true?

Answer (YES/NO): NO